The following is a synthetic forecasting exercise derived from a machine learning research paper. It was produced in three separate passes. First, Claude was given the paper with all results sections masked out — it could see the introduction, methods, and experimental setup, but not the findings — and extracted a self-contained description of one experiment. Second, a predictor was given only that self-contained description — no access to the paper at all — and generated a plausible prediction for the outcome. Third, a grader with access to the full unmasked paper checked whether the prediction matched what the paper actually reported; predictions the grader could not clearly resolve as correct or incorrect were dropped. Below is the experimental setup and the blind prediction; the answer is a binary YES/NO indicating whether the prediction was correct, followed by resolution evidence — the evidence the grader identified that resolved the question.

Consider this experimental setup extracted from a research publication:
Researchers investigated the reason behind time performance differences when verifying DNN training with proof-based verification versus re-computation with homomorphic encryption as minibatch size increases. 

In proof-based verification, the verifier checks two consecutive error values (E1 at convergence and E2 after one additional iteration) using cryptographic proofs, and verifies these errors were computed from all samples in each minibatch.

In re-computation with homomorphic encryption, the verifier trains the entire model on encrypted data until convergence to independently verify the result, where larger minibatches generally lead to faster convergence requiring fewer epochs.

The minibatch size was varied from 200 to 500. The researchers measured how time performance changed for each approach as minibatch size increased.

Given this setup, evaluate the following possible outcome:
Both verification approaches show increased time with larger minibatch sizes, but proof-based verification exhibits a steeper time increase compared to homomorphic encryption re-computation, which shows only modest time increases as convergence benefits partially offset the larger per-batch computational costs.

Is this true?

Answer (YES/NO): NO